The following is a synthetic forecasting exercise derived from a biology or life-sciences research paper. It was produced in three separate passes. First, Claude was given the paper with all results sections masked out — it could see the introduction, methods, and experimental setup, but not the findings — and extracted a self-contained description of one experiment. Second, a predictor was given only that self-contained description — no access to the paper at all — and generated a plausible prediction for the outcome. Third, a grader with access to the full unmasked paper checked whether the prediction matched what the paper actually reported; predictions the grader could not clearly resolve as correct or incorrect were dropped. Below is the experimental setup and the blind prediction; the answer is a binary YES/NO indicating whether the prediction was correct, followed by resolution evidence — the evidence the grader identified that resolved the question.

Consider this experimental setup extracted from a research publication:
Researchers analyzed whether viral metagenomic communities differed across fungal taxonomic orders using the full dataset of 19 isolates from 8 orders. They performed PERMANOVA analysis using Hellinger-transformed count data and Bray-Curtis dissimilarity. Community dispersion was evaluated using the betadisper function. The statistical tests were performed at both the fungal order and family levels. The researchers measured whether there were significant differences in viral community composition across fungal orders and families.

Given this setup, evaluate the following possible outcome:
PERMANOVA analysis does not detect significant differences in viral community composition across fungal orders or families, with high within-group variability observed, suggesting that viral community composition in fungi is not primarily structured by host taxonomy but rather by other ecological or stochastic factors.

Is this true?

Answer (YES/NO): NO